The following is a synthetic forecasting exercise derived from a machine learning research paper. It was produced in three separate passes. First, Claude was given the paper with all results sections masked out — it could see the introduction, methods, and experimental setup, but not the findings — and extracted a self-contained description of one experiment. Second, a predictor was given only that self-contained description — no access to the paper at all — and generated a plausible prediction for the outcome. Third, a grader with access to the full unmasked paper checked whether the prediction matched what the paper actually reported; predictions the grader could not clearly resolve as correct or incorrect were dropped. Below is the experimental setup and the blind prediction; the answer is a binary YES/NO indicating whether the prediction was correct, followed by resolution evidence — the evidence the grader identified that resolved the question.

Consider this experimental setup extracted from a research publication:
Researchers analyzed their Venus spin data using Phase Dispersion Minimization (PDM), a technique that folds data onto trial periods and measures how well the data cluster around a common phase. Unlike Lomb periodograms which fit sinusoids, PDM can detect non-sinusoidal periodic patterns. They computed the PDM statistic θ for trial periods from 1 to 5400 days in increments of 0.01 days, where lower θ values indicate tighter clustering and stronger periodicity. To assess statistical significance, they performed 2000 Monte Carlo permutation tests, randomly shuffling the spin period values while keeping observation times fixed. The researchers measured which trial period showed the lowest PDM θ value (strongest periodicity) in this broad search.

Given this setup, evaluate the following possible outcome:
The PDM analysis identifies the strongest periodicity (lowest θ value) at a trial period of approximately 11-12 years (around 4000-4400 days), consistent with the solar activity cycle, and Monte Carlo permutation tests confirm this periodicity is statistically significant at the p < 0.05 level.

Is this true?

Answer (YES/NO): NO